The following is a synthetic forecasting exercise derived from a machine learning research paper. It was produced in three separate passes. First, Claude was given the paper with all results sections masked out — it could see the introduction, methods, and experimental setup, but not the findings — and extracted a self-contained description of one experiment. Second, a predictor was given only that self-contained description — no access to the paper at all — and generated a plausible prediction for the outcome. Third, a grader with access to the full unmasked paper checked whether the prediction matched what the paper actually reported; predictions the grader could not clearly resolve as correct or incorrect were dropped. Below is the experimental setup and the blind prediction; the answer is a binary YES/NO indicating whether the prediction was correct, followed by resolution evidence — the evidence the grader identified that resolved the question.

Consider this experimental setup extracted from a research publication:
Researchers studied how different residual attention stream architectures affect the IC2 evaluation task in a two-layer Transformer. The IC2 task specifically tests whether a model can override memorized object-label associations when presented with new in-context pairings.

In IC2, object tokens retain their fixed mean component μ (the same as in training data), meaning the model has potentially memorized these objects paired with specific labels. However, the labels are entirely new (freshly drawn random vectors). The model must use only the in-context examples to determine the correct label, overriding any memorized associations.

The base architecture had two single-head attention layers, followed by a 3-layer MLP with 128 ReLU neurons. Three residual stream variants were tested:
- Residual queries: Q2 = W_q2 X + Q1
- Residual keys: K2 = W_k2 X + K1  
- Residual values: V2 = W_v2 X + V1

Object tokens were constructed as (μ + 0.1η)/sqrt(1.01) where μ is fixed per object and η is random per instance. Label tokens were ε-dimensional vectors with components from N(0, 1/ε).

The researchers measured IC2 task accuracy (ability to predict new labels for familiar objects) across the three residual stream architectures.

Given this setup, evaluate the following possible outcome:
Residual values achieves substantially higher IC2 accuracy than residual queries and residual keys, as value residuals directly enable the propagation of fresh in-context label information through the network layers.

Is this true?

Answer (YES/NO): YES